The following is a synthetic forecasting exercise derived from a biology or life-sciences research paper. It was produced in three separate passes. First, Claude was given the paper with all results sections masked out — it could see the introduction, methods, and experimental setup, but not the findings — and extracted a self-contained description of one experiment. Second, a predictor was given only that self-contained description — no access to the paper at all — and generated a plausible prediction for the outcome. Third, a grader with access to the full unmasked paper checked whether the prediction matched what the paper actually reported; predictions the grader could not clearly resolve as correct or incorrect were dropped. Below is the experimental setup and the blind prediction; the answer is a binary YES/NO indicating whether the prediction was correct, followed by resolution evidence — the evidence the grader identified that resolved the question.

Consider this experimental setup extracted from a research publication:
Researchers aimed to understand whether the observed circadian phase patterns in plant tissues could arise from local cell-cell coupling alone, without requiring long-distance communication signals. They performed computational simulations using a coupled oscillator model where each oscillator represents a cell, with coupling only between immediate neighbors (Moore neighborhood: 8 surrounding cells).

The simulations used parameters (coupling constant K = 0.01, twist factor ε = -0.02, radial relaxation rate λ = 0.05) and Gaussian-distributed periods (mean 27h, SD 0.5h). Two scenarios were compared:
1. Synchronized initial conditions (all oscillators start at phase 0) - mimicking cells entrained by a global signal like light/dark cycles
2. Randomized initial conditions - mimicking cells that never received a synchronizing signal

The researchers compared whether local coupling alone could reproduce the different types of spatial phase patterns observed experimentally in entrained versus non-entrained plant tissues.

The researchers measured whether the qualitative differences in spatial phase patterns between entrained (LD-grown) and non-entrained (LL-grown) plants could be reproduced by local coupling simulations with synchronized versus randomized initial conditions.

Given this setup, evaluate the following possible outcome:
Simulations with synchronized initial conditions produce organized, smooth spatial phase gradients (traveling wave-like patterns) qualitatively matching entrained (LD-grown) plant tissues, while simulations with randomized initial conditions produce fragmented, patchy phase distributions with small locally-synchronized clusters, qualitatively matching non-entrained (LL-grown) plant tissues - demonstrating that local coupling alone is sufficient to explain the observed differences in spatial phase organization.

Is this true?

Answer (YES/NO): NO